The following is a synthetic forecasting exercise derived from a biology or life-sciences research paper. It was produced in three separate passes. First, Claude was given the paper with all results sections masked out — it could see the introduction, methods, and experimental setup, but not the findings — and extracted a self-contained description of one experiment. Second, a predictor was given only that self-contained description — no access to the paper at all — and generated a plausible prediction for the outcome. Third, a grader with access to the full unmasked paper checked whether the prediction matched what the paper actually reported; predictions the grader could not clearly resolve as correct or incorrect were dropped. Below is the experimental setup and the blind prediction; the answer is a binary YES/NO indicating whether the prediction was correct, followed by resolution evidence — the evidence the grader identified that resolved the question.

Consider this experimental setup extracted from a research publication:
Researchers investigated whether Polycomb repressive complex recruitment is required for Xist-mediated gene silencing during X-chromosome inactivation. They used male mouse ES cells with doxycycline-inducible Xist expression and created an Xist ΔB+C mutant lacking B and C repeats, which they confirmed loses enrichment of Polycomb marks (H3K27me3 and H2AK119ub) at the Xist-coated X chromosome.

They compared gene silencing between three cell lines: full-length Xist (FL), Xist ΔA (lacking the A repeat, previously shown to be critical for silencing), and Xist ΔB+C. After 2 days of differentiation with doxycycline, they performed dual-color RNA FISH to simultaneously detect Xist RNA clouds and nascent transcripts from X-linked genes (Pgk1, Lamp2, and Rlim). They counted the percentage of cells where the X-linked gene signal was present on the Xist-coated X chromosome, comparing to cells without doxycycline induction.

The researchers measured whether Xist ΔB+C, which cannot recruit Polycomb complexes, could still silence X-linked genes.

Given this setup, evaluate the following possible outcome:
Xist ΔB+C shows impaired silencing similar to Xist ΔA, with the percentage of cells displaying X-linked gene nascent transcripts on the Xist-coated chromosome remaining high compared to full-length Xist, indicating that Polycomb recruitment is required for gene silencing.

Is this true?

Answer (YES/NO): NO